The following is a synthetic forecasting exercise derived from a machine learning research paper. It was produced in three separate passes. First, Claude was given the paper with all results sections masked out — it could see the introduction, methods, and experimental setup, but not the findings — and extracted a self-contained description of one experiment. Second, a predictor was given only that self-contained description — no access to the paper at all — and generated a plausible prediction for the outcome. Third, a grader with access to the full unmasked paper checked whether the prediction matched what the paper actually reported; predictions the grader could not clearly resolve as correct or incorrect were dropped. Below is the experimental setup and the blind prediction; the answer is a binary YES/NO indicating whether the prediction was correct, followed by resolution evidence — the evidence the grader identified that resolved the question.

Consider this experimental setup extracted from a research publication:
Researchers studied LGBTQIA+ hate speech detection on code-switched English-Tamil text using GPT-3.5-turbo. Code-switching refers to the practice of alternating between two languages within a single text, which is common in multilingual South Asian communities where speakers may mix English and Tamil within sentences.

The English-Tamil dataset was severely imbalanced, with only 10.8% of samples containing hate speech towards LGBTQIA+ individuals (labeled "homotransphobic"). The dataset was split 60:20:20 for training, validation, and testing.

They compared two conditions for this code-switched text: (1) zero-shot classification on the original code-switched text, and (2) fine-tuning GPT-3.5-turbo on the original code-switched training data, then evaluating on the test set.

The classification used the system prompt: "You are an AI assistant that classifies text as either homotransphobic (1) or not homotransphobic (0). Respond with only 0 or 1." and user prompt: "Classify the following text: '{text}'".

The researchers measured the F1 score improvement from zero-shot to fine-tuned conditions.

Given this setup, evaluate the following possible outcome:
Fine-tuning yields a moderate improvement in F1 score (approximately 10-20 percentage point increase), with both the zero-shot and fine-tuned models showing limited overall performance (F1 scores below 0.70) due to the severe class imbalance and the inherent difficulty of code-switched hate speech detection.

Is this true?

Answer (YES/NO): YES